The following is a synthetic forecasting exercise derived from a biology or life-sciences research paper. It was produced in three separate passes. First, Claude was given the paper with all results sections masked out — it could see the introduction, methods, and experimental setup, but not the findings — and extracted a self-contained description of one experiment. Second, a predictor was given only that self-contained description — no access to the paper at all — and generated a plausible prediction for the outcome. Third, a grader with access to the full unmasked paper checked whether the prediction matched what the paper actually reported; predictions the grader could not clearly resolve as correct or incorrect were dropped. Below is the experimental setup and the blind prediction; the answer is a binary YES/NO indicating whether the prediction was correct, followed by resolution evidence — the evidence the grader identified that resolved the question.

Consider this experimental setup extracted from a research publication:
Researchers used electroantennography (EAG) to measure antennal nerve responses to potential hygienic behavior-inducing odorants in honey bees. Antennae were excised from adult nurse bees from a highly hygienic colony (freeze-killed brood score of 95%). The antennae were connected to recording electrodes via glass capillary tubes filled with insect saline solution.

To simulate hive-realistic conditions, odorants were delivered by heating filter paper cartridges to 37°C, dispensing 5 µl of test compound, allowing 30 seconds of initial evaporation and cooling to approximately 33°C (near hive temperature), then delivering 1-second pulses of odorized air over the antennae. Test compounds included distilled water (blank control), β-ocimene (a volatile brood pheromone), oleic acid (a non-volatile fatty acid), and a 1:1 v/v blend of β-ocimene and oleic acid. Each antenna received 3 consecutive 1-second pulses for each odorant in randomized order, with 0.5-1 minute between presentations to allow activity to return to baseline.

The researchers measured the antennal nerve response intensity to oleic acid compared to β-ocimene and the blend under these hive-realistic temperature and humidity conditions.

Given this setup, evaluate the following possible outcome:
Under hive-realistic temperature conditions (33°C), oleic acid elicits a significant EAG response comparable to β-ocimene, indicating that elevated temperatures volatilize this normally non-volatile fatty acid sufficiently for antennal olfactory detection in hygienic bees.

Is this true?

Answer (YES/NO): NO